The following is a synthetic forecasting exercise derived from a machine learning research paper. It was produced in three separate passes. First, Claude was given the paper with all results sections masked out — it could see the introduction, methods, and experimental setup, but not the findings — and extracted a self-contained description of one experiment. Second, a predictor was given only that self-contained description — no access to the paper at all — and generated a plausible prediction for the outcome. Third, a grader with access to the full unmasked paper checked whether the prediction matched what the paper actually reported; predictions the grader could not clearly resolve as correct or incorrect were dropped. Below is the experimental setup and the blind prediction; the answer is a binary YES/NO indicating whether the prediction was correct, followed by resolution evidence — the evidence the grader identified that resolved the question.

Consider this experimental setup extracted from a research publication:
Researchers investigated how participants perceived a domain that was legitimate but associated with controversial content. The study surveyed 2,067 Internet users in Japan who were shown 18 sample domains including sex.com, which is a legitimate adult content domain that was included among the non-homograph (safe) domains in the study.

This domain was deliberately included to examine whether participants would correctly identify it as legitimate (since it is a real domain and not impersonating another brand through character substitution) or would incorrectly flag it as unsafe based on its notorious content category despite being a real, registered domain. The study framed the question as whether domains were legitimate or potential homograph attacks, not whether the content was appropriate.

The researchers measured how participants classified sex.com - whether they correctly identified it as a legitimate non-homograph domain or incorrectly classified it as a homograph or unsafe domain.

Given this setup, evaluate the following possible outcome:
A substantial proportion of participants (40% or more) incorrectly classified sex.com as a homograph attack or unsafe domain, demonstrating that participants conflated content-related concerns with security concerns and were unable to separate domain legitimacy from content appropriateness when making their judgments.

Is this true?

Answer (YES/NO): YES